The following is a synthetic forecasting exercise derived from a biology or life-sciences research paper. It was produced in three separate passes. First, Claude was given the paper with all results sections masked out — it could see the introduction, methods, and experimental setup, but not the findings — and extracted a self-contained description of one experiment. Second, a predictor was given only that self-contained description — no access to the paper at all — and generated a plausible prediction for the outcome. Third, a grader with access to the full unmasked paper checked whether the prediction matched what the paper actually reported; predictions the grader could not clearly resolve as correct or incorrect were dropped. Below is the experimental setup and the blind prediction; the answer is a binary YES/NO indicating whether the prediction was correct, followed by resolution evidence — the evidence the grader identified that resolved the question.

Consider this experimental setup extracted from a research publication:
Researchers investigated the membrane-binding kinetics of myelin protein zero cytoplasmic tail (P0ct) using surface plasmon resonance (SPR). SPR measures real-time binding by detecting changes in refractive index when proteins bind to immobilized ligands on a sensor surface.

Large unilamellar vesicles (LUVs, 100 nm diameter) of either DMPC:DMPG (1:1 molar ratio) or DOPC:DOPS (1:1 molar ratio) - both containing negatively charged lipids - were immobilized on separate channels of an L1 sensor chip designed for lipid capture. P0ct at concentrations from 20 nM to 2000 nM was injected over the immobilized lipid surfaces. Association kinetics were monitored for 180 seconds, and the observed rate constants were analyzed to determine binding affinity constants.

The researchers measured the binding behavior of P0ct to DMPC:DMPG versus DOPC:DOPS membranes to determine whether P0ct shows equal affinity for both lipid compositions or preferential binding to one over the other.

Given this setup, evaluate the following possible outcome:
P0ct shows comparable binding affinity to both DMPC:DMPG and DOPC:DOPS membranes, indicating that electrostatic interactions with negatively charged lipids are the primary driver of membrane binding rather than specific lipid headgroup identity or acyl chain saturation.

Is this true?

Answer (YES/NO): YES